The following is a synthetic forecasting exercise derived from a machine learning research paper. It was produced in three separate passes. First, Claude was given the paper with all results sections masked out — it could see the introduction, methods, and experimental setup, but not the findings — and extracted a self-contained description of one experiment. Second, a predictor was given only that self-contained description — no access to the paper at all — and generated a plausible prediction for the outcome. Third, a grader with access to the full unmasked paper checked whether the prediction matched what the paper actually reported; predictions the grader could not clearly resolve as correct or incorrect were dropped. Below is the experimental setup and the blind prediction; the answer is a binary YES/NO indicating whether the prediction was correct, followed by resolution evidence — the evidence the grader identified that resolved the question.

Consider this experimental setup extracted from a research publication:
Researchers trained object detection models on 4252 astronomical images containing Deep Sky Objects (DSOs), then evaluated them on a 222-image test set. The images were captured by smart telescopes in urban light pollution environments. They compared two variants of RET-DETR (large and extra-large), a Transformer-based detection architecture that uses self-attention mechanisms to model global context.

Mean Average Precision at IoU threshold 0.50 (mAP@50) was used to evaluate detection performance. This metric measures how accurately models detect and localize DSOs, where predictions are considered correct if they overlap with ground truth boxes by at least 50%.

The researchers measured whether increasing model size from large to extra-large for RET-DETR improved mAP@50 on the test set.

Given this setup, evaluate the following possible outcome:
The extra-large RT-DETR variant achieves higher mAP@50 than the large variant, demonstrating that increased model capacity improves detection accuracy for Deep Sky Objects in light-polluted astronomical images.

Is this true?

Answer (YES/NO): NO